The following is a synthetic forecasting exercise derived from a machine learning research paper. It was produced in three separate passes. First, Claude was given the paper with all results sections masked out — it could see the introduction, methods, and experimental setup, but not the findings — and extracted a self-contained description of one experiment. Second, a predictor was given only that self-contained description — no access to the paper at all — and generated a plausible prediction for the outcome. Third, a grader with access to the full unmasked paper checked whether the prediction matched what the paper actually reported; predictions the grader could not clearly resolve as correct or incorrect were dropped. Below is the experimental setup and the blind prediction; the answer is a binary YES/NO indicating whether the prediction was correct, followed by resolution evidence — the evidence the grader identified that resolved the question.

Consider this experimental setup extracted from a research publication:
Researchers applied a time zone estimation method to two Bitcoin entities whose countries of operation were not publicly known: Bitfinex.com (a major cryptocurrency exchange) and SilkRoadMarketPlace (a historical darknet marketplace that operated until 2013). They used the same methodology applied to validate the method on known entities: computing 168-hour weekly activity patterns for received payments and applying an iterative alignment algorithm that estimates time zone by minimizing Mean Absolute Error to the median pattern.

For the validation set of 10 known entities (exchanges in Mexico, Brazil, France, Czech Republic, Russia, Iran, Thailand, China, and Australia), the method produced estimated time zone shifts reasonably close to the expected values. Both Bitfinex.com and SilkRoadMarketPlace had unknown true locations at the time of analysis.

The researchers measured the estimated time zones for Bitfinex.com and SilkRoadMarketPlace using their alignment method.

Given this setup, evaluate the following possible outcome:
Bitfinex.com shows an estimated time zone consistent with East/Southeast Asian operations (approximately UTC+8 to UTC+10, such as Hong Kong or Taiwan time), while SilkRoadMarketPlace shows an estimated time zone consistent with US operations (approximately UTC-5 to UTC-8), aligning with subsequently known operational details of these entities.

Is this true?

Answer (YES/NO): NO